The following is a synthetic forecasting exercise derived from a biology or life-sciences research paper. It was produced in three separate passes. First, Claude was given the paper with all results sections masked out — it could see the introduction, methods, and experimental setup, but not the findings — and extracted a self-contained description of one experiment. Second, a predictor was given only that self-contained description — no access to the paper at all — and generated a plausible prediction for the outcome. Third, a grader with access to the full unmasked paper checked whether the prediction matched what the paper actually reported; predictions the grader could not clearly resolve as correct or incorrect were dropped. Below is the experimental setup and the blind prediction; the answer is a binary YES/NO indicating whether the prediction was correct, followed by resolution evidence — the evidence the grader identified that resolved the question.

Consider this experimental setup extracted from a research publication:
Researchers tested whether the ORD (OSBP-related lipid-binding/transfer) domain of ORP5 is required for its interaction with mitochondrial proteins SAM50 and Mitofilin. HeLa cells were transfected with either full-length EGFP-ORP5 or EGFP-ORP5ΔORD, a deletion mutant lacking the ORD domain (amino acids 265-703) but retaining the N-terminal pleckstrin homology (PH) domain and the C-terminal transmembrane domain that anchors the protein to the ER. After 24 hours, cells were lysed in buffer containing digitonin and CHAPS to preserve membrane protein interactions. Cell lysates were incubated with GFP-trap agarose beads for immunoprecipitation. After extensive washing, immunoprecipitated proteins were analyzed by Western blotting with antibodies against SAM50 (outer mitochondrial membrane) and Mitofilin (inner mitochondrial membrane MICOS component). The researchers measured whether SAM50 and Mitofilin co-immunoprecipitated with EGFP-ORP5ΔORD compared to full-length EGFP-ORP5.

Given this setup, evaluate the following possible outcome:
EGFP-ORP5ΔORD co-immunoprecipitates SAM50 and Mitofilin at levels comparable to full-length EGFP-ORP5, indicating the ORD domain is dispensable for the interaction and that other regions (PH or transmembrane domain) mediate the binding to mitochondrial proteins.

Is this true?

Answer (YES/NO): YES